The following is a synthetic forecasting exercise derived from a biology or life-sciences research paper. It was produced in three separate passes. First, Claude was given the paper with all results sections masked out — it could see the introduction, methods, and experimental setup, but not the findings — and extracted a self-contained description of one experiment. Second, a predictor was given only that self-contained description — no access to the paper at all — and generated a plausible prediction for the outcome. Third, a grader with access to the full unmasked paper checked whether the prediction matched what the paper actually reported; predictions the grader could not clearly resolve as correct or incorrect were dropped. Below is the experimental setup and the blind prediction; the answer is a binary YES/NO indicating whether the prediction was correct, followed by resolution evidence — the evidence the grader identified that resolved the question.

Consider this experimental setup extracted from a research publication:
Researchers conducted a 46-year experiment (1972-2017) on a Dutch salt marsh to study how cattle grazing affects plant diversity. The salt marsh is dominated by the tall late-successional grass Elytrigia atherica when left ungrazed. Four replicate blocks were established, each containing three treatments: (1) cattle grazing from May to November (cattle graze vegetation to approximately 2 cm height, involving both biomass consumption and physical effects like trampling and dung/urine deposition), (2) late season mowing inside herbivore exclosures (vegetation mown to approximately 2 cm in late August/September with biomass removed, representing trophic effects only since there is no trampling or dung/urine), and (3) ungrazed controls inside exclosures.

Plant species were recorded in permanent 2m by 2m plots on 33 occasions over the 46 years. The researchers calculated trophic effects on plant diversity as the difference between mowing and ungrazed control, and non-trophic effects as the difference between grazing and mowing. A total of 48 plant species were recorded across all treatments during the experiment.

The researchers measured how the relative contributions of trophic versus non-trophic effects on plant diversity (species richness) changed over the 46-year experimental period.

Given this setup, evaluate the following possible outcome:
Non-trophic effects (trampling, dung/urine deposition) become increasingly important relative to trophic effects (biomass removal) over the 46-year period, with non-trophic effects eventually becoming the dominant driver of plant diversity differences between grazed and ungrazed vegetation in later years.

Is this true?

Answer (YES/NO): YES